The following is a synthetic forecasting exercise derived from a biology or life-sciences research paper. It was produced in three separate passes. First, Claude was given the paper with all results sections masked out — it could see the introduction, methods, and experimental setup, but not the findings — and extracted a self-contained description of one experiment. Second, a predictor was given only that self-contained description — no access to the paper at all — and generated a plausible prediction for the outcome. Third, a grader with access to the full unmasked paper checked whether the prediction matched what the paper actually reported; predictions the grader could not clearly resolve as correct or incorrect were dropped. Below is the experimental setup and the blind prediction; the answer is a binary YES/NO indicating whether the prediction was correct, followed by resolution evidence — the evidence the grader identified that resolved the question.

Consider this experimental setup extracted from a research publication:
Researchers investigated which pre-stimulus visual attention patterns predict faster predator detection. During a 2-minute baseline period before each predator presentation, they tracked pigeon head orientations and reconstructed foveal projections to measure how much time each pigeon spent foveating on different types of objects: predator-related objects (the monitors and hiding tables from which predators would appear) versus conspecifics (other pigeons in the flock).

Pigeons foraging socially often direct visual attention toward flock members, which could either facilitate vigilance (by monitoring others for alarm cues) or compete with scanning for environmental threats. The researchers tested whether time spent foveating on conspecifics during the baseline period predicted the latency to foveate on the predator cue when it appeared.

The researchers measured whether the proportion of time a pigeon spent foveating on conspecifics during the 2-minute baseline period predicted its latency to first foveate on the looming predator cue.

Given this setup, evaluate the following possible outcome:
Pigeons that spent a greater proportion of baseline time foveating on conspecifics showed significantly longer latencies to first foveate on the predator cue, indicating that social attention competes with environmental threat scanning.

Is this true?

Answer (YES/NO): NO